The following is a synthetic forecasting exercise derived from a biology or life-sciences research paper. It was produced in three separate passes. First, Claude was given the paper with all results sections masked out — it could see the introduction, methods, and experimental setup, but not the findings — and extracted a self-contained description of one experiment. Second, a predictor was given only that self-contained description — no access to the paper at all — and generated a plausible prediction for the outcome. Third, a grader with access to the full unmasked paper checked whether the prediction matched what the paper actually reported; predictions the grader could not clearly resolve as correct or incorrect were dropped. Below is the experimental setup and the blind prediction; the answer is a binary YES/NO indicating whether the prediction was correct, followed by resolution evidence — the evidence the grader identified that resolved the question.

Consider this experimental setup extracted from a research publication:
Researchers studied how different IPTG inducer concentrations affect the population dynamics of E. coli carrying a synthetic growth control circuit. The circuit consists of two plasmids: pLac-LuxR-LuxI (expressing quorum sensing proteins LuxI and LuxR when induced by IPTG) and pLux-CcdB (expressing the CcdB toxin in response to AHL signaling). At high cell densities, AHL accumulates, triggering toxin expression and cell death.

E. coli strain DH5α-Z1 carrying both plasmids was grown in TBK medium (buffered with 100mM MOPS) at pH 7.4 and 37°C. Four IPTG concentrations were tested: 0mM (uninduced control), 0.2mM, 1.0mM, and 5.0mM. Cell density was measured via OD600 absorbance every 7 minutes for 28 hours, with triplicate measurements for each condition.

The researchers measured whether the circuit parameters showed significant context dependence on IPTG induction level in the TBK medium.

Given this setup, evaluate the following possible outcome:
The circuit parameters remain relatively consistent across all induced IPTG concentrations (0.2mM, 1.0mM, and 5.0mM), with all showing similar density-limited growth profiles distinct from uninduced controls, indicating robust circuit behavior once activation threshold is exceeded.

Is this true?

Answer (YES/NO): NO